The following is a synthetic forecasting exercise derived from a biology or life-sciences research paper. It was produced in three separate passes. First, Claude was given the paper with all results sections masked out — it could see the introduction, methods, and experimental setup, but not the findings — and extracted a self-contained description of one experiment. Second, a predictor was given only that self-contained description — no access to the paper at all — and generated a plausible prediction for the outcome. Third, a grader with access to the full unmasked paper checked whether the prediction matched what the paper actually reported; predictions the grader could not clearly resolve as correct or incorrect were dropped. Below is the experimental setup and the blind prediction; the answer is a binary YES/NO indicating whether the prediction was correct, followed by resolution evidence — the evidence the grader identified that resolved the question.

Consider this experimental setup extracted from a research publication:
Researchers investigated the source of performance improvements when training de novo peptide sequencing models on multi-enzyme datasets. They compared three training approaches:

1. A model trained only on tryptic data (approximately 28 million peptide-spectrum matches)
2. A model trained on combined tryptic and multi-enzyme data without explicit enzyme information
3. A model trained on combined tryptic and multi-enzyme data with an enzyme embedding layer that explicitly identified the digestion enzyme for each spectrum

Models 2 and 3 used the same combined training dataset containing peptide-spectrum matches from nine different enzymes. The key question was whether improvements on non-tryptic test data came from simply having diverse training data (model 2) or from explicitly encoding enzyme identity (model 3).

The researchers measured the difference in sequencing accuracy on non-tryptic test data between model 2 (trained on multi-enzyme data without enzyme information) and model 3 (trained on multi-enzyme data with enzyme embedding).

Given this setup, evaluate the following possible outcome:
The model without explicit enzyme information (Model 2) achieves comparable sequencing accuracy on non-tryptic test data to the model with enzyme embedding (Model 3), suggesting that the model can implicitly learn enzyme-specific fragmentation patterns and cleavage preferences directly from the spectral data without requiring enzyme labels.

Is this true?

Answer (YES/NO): YES